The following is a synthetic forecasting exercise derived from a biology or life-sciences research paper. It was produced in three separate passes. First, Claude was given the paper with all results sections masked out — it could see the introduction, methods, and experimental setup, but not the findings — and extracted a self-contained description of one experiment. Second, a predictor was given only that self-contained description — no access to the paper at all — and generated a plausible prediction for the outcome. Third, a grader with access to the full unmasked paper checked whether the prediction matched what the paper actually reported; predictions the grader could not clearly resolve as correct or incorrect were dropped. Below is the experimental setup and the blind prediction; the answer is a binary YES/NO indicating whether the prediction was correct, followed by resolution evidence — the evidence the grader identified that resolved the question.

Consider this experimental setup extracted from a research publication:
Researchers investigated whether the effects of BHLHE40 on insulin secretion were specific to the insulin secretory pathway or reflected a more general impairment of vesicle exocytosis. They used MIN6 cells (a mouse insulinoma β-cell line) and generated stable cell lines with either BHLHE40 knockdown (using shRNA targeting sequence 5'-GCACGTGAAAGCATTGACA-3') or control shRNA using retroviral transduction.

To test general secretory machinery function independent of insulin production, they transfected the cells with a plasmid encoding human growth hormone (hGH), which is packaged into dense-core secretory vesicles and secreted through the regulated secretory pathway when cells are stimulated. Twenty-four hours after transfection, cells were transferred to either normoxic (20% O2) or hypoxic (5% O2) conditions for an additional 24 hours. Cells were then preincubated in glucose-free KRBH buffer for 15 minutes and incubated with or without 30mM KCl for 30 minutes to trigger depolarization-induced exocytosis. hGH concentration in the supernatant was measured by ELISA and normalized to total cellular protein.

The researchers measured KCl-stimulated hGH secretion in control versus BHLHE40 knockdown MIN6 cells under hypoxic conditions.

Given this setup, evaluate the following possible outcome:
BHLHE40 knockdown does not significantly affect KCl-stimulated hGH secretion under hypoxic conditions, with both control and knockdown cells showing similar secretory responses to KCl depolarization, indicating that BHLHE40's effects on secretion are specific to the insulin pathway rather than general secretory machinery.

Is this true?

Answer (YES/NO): NO